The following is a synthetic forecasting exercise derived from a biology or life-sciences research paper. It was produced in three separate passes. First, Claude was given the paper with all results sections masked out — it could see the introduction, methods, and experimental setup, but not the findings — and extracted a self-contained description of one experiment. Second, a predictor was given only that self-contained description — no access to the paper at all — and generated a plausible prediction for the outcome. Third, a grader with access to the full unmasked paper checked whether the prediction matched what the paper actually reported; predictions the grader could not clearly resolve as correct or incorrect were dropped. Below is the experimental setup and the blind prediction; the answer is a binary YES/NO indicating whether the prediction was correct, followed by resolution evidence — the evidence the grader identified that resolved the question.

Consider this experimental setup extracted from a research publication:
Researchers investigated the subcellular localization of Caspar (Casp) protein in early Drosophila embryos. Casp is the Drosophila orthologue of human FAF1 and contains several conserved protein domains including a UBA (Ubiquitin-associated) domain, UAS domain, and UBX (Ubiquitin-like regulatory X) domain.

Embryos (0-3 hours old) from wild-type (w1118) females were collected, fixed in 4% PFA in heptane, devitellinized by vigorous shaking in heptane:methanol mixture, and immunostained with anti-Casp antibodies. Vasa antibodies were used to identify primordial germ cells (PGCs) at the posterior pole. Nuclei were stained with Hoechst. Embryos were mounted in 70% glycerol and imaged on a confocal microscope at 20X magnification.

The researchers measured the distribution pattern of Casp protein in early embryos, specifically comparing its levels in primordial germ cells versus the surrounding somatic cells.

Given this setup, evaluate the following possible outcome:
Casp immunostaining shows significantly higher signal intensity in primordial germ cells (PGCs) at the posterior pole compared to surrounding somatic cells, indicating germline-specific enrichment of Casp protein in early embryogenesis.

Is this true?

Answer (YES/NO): YES